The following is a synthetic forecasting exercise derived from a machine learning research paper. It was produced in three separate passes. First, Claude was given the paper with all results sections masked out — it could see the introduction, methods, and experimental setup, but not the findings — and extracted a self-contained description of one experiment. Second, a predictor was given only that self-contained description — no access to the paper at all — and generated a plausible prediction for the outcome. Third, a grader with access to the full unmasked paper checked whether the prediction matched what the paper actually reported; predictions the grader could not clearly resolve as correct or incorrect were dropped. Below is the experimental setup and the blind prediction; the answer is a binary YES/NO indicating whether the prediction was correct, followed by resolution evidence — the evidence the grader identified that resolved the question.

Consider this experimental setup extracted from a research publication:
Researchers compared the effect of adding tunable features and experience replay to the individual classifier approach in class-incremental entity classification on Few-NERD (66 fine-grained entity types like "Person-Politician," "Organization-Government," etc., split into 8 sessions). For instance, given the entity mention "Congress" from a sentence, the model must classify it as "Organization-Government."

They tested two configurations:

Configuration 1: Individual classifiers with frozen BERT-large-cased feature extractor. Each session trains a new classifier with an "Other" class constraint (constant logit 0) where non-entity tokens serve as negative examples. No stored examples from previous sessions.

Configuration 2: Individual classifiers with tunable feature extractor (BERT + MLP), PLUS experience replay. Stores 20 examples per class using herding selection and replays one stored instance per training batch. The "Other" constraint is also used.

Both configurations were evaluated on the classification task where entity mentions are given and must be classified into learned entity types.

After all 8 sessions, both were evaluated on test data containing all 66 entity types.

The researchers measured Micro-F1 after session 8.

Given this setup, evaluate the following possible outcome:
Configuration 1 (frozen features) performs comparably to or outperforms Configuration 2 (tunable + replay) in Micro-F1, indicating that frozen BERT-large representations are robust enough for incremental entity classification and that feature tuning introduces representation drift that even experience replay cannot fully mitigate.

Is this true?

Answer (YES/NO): NO